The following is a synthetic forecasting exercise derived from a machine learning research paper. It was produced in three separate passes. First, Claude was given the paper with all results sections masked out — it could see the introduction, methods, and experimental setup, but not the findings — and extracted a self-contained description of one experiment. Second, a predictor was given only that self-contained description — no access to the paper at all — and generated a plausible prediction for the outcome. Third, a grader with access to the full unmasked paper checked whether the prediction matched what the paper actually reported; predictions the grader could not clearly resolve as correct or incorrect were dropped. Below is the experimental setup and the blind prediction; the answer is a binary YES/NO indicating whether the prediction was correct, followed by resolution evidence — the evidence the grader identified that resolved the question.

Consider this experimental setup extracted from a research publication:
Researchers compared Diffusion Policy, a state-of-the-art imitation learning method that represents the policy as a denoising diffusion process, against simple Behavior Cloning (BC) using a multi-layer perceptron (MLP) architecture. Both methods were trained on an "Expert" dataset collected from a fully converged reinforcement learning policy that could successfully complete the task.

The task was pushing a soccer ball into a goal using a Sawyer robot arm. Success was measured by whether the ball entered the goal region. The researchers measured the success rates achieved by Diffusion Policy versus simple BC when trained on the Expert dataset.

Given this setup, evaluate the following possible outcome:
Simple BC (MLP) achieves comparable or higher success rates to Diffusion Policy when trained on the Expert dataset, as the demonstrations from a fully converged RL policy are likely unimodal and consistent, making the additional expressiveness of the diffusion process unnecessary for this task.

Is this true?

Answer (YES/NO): NO